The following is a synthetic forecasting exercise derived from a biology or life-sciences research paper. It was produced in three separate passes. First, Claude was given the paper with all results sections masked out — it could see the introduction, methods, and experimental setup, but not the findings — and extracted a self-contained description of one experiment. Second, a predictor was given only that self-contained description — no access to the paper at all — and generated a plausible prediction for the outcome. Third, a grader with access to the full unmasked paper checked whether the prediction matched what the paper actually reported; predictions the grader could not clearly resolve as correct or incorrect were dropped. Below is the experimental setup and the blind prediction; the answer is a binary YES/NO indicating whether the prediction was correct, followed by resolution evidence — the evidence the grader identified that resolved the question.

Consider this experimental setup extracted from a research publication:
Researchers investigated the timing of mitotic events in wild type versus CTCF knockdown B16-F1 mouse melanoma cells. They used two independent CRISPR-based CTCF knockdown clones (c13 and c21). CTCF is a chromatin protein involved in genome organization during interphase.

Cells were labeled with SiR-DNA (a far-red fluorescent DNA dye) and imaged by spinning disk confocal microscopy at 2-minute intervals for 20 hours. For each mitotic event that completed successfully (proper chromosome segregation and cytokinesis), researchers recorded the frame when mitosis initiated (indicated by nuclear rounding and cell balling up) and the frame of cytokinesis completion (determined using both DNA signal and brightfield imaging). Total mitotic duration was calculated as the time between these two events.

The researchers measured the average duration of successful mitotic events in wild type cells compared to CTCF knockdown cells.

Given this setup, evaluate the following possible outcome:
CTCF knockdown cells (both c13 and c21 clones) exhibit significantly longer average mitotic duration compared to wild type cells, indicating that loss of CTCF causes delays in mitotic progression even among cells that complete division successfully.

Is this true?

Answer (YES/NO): NO